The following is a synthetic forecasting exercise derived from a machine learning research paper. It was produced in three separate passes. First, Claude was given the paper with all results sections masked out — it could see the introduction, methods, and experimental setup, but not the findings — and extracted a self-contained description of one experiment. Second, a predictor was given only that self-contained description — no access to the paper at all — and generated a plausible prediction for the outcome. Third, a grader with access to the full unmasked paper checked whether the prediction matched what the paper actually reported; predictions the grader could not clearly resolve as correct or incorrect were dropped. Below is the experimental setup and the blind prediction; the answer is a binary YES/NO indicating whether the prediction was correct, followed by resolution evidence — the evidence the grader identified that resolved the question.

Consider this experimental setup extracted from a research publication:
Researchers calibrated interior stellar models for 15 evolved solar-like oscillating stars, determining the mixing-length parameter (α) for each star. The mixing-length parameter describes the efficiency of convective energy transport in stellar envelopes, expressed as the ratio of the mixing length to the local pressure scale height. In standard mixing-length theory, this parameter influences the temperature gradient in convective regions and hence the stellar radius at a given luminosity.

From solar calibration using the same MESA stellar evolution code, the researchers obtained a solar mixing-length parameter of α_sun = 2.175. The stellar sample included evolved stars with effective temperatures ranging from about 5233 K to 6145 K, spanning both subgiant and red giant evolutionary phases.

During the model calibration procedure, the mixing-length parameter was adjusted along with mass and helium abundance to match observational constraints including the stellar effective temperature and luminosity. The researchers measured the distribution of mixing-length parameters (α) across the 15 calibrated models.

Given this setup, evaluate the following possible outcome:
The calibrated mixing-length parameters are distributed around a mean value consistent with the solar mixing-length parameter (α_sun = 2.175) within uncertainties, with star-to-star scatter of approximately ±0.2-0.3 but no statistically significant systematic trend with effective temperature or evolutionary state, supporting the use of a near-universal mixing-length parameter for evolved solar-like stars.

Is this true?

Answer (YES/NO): NO